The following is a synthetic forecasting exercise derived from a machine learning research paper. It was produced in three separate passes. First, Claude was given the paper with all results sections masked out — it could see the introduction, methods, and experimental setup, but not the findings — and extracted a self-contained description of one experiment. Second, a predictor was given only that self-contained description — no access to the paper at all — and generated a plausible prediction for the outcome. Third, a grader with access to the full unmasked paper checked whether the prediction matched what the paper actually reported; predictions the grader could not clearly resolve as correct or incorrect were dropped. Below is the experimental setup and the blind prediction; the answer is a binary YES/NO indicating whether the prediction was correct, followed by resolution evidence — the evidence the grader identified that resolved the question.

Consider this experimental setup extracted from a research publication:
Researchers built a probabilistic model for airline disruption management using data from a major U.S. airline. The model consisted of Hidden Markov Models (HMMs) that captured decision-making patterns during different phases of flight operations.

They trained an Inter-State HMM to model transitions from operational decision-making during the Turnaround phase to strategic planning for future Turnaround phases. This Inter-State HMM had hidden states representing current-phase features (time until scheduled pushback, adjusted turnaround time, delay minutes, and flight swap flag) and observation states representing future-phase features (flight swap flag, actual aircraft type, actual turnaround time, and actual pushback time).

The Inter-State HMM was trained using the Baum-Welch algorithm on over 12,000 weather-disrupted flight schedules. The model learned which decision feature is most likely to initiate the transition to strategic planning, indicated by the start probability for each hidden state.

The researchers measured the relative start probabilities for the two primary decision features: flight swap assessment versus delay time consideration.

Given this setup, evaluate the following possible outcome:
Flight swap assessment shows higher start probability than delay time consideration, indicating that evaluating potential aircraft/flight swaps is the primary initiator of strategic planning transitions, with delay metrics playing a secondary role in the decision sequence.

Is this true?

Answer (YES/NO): YES